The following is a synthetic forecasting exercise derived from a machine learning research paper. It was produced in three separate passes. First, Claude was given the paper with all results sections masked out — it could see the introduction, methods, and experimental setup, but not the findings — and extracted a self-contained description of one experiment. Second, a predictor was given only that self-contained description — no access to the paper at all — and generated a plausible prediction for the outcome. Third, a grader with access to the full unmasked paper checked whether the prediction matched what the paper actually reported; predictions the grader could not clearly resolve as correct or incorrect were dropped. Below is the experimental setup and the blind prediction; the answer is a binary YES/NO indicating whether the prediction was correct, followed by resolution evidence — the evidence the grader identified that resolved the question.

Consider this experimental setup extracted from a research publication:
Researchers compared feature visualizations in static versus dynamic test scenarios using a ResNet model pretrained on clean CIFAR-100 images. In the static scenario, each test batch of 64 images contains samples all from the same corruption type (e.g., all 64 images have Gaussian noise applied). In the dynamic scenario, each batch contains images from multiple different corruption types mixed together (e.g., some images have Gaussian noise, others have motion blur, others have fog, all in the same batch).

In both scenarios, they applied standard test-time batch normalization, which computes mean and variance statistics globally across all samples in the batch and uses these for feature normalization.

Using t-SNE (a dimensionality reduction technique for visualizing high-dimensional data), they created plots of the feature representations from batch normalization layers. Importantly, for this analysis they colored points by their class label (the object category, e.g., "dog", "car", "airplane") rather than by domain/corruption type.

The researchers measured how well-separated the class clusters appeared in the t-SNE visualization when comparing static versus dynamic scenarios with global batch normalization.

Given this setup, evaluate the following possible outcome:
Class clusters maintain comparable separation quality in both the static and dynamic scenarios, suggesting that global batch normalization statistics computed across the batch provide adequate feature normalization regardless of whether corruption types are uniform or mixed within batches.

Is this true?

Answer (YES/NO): NO